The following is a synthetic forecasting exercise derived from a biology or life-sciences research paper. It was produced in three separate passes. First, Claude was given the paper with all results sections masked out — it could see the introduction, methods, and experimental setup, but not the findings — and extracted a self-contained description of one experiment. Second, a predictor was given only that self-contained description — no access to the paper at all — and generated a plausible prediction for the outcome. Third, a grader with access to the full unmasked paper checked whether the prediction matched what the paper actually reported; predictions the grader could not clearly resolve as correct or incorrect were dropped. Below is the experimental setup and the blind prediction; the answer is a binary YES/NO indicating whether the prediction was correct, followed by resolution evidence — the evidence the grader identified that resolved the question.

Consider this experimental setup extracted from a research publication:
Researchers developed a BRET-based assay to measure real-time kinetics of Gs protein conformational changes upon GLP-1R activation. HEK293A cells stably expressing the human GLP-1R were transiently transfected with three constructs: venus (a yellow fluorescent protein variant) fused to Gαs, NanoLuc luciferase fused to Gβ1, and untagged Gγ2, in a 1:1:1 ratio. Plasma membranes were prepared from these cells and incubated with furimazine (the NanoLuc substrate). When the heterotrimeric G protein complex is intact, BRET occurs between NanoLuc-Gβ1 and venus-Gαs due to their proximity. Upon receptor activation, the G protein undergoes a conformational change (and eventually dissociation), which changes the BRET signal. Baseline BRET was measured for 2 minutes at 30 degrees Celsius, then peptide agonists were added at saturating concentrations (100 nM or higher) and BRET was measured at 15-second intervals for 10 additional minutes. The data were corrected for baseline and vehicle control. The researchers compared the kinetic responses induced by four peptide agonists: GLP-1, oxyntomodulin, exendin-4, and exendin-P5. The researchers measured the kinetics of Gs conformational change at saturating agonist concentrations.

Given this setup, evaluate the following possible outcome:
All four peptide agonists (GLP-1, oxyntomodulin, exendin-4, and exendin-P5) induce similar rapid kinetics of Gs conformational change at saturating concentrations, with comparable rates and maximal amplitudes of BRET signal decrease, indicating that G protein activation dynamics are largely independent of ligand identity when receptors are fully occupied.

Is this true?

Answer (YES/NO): NO